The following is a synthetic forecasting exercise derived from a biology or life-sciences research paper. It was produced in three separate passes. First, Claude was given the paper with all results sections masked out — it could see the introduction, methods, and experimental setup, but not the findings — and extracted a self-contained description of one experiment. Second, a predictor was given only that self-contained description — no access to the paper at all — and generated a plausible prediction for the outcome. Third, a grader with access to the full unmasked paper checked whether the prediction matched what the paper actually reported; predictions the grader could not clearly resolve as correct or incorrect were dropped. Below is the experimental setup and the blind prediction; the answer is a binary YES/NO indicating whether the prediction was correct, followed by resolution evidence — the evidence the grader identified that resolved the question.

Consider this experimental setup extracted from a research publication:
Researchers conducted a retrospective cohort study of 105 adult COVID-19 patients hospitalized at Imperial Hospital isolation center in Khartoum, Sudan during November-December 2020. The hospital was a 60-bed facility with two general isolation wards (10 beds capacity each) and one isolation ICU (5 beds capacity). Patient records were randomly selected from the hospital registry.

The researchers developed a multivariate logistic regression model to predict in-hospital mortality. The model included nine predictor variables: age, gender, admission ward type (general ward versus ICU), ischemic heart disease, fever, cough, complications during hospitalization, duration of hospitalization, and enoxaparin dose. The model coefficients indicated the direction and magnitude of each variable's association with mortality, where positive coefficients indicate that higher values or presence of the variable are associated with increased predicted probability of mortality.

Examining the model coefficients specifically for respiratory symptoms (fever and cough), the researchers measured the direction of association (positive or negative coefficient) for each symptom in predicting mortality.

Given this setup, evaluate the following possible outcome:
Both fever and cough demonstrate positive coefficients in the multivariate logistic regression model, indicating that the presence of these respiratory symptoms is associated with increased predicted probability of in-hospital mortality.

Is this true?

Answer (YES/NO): NO